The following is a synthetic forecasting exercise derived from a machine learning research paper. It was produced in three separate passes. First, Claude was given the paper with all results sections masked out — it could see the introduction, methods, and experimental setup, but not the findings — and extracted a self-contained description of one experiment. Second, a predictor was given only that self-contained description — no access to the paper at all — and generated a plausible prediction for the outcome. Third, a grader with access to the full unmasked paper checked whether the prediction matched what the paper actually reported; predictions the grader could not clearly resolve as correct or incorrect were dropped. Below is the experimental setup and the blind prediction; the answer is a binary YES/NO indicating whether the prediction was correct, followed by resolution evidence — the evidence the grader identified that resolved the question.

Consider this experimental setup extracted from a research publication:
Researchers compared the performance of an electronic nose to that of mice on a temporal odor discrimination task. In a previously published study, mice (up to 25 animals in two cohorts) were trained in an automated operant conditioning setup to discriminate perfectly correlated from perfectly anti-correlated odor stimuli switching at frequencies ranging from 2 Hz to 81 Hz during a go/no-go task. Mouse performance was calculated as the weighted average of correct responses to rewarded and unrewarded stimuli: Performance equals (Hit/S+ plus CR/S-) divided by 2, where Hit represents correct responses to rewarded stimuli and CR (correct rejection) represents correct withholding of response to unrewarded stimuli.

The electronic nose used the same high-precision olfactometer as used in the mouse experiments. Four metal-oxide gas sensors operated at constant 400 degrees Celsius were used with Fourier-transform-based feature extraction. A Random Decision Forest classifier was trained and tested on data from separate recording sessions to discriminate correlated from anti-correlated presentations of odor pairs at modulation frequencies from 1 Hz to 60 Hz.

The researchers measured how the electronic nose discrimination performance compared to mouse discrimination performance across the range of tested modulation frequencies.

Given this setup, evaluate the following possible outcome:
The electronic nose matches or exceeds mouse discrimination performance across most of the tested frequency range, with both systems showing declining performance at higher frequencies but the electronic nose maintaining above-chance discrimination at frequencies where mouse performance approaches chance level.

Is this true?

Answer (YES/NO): NO